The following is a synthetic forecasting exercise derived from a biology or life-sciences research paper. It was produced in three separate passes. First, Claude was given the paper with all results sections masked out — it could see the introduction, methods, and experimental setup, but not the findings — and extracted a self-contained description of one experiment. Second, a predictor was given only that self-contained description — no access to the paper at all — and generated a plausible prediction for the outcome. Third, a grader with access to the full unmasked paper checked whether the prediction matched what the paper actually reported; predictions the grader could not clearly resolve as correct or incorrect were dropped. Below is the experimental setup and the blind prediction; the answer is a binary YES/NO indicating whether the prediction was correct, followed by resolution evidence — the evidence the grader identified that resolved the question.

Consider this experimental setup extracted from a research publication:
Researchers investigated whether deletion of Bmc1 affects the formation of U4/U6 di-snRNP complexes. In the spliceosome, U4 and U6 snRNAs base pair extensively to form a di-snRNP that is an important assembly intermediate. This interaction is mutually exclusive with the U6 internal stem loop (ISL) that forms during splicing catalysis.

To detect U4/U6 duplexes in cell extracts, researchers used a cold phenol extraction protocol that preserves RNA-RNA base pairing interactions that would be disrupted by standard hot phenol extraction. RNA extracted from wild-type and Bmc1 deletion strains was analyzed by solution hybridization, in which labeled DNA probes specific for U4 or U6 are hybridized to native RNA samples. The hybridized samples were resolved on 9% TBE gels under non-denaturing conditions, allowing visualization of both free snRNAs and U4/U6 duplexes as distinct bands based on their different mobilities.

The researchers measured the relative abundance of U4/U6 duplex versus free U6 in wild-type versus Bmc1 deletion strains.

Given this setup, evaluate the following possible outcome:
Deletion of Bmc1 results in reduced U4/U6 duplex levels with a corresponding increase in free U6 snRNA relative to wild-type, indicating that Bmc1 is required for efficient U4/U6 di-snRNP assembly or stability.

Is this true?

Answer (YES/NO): NO